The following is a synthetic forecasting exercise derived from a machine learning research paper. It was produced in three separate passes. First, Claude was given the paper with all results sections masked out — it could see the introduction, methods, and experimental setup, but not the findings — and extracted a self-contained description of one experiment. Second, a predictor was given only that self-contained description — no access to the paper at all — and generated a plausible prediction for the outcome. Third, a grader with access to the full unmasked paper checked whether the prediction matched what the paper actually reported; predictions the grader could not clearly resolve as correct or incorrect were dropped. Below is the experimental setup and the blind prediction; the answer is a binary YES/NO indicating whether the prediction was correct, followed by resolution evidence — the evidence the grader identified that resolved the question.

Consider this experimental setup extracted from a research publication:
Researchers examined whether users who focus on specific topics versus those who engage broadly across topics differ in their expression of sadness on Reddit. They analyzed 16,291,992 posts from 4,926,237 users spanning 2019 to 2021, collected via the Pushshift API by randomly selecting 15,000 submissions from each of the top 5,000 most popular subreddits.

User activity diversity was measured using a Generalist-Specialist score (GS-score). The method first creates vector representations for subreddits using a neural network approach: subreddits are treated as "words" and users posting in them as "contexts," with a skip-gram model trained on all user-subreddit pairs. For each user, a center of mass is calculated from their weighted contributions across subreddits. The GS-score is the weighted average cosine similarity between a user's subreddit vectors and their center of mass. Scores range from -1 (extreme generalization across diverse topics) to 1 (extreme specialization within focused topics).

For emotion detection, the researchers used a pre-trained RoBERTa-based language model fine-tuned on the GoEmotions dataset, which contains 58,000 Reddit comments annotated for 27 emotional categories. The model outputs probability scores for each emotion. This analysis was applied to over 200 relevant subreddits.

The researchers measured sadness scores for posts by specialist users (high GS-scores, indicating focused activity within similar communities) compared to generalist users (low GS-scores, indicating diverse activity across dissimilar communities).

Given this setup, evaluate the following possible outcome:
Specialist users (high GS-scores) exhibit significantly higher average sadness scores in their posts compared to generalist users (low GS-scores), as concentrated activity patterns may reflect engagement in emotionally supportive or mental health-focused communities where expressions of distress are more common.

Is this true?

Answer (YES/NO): NO